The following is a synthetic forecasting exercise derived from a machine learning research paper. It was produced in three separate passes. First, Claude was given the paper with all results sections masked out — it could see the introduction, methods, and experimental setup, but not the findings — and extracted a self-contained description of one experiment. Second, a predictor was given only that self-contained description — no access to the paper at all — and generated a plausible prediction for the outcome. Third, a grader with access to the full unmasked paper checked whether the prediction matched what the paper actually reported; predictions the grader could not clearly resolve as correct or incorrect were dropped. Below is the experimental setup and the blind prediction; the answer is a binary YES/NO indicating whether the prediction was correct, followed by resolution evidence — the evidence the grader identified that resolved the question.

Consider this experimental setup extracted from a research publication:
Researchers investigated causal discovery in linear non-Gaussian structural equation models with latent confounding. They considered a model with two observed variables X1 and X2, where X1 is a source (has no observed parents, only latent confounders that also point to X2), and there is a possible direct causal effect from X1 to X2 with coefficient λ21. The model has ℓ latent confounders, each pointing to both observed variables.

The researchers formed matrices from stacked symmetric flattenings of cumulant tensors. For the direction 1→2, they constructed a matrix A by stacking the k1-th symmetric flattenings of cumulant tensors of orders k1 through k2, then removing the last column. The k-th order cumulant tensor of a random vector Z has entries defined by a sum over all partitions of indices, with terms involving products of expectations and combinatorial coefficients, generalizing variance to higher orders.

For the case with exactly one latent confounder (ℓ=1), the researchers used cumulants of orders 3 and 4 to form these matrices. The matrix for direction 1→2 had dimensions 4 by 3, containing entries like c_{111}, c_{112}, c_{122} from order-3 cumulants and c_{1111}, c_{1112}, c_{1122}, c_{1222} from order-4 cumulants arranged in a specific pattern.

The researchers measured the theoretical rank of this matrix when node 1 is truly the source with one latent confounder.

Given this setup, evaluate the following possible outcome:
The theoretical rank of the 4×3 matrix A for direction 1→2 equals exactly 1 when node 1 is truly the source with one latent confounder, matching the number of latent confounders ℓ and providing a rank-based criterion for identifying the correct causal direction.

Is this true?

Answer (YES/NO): NO